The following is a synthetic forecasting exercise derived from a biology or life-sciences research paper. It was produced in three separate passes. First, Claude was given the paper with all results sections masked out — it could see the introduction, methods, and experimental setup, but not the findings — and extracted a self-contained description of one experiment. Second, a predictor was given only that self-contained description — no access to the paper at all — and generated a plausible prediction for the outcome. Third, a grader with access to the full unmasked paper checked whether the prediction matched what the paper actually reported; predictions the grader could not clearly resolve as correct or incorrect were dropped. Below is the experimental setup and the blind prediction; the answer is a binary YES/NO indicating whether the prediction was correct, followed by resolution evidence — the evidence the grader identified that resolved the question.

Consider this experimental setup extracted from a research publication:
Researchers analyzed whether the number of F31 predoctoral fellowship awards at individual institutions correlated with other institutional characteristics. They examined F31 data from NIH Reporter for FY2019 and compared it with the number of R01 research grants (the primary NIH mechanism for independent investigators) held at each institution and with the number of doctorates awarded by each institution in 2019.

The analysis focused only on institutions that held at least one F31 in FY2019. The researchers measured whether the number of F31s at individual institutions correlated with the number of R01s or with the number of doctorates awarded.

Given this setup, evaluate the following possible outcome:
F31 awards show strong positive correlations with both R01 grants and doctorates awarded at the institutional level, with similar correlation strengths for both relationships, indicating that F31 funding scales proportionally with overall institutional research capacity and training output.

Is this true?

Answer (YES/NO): NO